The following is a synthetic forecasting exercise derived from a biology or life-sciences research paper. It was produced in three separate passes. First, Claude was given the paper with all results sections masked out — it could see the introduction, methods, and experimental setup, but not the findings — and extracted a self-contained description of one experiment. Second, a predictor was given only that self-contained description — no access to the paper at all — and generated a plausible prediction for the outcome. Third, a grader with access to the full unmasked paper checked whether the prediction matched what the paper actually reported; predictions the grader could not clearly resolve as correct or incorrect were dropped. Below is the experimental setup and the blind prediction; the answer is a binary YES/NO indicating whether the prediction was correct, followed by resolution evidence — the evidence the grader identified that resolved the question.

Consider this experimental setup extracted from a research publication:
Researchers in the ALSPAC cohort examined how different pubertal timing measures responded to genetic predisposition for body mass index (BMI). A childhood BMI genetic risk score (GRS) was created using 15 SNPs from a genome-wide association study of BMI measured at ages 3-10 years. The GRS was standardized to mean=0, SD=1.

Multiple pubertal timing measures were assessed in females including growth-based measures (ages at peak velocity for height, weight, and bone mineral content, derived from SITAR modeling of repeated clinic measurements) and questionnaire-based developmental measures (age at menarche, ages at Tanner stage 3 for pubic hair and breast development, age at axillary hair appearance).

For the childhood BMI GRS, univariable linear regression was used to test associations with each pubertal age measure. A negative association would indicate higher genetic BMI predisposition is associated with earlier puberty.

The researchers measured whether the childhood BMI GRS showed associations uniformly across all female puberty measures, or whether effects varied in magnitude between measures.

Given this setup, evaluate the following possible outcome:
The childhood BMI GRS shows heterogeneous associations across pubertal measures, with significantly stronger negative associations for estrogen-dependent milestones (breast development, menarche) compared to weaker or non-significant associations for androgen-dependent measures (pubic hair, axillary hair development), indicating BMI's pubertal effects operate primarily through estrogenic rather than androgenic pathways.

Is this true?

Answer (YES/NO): NO